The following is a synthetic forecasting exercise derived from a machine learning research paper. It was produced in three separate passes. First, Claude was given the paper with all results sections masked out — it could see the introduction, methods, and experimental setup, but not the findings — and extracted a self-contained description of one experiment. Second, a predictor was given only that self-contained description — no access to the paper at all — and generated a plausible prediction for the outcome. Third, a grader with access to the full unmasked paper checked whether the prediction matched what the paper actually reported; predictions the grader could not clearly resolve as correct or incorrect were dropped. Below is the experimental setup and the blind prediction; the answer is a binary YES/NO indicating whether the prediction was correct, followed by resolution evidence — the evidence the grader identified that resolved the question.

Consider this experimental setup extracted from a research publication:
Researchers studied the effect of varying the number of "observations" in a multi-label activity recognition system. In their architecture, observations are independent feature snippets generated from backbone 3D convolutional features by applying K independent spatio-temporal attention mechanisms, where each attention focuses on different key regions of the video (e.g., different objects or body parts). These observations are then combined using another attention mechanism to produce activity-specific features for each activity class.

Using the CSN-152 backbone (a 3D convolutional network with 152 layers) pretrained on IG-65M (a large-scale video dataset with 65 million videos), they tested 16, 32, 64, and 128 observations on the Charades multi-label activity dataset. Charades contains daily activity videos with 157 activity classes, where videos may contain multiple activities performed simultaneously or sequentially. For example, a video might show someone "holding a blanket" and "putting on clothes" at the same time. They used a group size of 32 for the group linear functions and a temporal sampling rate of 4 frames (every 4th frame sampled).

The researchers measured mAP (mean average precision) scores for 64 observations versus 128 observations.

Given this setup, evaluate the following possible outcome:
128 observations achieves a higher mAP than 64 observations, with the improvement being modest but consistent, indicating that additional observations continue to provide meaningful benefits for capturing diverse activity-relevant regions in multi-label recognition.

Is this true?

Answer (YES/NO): NO